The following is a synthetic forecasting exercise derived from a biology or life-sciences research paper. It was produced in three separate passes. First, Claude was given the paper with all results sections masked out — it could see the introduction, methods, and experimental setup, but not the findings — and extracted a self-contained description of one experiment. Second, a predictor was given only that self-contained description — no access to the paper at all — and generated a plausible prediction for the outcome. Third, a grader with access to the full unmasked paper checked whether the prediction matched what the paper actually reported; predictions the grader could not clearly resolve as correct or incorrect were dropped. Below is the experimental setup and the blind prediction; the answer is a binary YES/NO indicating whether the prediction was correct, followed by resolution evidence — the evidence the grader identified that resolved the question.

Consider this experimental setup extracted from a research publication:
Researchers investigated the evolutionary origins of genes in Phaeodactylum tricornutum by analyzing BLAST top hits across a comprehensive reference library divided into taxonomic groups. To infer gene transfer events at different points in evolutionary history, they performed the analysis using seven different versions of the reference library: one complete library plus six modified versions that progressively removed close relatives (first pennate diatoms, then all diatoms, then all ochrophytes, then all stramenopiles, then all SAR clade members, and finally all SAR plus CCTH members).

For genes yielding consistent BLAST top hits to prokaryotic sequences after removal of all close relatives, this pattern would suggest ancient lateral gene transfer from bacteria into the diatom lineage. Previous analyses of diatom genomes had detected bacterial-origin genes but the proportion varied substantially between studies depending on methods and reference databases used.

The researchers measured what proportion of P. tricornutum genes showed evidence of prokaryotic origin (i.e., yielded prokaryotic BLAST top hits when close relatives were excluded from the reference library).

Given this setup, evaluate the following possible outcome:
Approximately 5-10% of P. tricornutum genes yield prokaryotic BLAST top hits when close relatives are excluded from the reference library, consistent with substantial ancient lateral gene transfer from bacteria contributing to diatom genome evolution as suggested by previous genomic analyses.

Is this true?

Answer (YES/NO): NO